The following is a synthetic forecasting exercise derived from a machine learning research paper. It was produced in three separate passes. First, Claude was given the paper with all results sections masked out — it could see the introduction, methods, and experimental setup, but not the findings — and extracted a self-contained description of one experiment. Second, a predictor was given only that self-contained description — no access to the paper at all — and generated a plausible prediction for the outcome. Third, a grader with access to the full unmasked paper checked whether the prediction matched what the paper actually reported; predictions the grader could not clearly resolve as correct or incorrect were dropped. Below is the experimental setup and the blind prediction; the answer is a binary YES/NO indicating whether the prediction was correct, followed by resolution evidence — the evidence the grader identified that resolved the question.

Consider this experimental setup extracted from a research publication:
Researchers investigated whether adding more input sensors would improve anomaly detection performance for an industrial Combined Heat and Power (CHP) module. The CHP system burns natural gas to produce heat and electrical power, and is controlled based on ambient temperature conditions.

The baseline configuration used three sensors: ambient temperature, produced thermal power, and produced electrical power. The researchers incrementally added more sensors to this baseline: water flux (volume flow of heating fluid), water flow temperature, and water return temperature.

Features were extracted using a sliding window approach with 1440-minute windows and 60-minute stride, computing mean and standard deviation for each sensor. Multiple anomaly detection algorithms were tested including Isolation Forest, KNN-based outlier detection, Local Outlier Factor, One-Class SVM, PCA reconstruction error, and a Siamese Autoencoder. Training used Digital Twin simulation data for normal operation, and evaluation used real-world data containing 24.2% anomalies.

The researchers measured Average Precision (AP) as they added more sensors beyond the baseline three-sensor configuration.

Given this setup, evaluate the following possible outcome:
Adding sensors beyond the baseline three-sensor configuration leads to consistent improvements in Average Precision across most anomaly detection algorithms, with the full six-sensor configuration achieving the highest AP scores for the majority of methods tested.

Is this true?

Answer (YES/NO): NO